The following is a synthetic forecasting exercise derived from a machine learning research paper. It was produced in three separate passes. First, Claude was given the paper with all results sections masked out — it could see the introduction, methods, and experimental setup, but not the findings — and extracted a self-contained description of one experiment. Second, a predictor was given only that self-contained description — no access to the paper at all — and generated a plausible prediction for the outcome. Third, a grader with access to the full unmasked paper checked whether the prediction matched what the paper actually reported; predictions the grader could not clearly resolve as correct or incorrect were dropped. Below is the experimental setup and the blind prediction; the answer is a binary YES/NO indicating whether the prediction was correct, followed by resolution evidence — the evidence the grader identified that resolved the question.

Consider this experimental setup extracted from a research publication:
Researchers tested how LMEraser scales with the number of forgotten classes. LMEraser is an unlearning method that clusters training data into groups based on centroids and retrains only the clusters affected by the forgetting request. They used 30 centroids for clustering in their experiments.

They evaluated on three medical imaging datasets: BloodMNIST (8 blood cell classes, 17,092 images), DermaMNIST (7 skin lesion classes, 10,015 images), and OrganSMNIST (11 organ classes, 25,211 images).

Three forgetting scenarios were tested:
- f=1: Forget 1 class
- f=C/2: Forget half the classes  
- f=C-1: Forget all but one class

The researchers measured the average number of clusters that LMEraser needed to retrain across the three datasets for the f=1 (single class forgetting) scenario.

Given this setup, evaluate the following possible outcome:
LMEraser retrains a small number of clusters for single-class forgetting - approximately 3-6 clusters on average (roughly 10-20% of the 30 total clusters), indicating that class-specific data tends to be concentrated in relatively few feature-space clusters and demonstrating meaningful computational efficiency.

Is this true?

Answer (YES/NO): NO